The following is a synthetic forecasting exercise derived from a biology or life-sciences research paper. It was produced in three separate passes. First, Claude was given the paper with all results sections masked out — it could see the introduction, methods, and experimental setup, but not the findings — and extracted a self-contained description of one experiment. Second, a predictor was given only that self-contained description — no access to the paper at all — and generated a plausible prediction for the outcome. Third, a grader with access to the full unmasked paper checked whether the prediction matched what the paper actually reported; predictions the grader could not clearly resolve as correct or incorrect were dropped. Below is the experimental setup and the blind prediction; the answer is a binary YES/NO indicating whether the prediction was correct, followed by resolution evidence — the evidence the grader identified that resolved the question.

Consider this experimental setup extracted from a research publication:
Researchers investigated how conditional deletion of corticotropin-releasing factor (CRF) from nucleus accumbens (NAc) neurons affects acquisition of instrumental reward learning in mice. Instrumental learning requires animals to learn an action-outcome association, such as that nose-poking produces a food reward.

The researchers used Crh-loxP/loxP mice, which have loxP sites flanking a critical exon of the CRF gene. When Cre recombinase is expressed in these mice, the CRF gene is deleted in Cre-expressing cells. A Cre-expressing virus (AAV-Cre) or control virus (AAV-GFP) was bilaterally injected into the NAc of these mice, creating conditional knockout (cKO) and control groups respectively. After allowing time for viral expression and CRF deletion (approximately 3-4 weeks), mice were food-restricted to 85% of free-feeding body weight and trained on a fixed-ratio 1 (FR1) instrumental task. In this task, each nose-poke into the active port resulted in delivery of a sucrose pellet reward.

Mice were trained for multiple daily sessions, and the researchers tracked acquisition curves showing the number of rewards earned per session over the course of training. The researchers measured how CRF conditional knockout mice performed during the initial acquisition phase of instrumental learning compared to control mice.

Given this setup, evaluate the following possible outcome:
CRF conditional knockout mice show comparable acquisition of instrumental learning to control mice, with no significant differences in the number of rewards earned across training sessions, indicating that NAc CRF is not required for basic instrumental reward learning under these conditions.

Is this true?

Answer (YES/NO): NO